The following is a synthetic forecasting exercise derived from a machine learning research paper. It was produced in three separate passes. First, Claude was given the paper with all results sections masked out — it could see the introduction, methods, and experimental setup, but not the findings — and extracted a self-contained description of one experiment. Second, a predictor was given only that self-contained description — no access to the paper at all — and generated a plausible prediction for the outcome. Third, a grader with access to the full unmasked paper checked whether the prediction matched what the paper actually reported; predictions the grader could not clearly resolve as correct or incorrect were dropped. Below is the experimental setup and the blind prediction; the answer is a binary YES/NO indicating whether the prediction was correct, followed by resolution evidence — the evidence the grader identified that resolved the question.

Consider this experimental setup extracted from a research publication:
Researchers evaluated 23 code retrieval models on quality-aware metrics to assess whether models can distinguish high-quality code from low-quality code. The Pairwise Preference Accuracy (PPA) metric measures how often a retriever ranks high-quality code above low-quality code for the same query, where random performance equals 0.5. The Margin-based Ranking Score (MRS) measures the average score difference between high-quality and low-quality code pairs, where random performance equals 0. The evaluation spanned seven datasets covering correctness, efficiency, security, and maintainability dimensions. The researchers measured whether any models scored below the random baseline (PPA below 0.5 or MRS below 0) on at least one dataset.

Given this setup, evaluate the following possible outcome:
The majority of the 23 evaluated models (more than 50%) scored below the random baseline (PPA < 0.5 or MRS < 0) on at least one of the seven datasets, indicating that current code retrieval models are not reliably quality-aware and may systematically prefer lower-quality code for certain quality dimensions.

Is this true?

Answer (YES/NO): YES